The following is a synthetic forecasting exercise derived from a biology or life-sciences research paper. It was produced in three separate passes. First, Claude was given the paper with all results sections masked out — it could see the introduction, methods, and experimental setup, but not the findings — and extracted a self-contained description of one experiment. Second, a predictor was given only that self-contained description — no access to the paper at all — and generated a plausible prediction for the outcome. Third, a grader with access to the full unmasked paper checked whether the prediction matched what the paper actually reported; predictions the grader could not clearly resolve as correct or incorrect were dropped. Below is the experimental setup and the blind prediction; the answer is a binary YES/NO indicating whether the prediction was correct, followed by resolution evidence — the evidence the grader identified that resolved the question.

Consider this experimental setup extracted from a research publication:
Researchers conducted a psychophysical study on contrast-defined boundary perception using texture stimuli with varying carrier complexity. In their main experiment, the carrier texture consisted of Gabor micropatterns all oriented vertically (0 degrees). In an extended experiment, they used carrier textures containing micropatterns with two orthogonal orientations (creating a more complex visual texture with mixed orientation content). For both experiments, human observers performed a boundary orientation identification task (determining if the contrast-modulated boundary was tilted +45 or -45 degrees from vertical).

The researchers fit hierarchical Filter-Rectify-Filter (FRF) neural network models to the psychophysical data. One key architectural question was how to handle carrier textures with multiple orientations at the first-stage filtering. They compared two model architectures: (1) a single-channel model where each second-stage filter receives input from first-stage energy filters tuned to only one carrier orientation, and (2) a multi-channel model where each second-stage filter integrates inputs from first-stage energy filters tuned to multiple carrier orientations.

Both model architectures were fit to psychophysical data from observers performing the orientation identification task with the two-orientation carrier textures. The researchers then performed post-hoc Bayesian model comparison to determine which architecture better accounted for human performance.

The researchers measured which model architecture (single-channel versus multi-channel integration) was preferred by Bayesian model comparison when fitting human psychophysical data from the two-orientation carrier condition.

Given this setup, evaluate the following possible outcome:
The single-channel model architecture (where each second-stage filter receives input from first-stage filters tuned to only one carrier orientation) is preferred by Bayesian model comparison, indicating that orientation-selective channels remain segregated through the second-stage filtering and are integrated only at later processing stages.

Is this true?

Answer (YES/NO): NO